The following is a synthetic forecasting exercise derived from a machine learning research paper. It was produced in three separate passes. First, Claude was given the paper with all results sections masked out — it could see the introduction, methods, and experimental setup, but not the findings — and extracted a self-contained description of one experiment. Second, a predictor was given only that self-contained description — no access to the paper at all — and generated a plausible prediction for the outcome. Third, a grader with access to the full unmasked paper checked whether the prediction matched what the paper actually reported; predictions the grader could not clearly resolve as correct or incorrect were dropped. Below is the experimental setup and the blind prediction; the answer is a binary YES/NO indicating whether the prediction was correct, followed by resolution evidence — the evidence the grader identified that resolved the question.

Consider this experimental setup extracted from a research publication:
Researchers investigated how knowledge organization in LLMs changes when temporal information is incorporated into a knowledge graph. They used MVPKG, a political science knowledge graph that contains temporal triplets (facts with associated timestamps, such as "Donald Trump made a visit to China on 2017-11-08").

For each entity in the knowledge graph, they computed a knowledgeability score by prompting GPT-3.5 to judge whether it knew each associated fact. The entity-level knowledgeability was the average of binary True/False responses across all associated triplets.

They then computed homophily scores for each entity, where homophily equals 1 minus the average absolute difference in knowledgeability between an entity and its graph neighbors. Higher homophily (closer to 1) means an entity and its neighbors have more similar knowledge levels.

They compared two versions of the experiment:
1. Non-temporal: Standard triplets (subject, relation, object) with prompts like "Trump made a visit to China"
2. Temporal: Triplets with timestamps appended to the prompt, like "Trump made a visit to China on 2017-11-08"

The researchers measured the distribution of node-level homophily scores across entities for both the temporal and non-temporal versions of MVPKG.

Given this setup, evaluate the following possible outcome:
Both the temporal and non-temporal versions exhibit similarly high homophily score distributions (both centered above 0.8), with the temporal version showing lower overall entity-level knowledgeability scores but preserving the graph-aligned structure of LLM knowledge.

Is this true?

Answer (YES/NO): NO